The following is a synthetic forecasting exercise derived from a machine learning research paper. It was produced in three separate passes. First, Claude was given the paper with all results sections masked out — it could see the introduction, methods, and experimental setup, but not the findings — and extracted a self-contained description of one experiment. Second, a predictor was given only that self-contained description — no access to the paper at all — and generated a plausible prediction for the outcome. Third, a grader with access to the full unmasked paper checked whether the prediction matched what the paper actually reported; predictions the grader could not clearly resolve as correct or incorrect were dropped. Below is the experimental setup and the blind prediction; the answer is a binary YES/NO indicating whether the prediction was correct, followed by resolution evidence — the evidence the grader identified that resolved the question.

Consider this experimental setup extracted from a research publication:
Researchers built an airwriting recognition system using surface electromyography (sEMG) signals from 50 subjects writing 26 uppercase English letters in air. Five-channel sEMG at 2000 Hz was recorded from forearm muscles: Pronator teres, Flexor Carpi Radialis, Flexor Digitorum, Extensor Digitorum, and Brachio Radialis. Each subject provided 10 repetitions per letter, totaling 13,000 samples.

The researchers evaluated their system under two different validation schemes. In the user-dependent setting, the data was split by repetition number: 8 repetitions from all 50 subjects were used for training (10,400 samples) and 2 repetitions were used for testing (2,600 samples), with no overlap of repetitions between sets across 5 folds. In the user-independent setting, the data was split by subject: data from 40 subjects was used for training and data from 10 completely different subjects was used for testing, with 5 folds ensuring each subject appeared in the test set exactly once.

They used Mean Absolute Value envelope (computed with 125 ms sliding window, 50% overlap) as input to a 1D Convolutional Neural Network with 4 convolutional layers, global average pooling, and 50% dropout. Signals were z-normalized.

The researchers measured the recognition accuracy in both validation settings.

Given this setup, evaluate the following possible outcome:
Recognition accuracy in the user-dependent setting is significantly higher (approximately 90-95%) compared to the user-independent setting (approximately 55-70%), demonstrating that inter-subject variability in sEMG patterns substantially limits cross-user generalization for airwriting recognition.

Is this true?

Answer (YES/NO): NO